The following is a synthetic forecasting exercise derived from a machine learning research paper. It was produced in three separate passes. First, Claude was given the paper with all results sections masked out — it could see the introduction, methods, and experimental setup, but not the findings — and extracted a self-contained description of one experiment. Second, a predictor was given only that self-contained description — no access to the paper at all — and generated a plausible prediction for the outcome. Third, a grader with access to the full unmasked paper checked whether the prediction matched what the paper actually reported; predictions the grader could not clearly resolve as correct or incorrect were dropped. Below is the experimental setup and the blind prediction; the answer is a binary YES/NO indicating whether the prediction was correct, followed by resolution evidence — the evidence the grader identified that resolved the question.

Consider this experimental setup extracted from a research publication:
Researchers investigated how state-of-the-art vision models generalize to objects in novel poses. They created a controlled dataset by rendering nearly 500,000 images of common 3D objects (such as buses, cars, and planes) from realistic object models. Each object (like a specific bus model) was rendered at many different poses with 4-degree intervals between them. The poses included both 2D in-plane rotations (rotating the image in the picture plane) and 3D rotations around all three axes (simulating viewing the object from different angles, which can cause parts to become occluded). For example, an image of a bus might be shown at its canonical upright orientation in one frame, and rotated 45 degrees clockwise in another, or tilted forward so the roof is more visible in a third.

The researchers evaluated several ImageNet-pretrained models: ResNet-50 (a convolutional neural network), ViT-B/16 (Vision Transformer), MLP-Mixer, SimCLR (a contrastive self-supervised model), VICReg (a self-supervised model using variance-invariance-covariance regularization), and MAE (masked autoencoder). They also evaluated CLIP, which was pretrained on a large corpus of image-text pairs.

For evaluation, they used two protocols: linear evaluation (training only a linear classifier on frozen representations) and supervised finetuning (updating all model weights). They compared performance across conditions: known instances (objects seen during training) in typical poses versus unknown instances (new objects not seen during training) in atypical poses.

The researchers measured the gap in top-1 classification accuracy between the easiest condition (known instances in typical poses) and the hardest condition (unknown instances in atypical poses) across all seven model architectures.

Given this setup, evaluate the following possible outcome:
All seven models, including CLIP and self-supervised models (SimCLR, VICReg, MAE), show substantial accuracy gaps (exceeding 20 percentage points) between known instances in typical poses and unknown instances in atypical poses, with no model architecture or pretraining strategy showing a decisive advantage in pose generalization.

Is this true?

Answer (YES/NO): YES